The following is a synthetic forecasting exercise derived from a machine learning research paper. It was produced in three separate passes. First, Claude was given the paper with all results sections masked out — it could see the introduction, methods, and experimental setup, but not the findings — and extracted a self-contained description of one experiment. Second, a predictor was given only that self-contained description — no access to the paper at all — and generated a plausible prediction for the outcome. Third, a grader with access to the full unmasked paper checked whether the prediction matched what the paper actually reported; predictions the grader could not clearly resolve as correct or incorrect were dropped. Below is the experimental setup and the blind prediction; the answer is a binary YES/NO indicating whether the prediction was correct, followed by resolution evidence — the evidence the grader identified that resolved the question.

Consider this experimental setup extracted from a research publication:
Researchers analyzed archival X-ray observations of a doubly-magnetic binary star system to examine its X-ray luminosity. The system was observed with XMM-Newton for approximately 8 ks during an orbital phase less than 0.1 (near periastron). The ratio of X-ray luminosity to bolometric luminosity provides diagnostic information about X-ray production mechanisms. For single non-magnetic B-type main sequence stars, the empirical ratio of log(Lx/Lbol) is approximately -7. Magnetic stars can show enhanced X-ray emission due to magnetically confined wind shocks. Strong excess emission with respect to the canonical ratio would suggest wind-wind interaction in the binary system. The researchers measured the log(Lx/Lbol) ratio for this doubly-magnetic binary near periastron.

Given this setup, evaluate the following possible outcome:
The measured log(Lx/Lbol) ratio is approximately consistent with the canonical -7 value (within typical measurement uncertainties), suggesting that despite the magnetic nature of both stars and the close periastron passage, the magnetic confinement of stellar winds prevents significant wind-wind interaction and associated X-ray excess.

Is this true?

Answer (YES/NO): YES